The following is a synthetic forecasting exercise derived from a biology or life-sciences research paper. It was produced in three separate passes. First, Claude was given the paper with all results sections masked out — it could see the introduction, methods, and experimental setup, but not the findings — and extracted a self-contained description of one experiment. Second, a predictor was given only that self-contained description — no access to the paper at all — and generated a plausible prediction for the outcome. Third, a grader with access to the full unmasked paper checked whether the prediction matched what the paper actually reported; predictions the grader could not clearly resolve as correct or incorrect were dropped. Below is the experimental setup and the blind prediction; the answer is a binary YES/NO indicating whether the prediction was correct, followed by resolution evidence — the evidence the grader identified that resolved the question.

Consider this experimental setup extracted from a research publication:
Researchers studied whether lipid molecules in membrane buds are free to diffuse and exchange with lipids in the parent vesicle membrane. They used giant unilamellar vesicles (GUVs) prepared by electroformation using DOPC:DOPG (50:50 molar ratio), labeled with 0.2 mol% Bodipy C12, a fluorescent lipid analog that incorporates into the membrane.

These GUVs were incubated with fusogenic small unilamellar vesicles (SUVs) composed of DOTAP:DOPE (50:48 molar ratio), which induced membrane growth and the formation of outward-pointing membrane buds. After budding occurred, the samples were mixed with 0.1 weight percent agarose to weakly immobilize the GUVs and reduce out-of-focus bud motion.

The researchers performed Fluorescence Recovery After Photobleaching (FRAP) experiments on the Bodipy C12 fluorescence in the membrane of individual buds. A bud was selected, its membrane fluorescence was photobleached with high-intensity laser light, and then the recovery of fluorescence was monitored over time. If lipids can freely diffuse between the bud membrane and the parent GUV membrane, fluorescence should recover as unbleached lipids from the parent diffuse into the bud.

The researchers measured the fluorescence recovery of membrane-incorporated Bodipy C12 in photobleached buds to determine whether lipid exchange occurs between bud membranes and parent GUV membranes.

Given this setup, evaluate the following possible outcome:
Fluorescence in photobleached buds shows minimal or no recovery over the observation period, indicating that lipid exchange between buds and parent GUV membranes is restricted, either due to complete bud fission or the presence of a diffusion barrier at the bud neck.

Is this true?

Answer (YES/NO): NO